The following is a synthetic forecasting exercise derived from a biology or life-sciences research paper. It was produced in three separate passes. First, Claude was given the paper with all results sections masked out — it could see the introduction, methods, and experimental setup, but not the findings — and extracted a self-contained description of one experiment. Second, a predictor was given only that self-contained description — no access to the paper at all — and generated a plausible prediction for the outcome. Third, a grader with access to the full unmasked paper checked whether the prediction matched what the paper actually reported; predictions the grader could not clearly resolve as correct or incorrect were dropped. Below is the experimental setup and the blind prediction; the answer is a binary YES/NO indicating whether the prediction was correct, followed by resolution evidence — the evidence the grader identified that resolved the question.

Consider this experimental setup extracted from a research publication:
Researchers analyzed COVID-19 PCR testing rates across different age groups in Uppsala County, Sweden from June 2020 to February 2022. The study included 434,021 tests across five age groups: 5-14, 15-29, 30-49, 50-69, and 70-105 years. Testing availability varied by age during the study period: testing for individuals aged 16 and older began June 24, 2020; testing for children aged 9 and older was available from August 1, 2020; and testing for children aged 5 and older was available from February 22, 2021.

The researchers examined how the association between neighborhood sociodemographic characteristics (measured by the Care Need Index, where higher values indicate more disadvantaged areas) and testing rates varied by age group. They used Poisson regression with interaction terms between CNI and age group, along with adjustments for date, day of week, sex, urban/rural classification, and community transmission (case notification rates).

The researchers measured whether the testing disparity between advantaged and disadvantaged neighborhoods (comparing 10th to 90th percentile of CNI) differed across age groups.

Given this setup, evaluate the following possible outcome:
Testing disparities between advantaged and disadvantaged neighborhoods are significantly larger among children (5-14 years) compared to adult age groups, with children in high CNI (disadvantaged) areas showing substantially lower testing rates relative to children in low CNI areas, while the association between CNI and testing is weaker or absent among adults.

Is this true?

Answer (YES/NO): NO